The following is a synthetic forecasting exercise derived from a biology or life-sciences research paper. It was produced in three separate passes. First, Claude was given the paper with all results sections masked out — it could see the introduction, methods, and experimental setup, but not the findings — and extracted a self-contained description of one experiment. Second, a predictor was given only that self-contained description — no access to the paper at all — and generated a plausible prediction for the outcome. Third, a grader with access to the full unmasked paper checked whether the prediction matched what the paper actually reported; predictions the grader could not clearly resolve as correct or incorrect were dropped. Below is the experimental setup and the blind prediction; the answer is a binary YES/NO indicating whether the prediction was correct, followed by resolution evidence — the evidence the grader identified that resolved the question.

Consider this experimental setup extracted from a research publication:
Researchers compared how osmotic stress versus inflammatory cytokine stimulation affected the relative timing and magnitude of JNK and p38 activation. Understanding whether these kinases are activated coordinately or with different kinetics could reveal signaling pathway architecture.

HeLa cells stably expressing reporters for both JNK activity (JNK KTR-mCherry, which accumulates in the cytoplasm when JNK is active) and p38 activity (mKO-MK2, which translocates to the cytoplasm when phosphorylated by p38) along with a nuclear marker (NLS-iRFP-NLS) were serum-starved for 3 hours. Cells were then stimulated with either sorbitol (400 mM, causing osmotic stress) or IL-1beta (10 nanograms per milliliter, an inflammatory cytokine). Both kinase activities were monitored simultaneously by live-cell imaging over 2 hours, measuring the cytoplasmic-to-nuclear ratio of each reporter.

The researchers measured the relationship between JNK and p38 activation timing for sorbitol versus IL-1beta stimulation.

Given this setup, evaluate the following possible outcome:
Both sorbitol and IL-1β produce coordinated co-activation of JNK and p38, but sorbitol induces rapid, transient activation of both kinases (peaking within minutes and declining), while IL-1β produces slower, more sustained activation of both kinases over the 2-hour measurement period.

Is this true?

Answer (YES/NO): NO